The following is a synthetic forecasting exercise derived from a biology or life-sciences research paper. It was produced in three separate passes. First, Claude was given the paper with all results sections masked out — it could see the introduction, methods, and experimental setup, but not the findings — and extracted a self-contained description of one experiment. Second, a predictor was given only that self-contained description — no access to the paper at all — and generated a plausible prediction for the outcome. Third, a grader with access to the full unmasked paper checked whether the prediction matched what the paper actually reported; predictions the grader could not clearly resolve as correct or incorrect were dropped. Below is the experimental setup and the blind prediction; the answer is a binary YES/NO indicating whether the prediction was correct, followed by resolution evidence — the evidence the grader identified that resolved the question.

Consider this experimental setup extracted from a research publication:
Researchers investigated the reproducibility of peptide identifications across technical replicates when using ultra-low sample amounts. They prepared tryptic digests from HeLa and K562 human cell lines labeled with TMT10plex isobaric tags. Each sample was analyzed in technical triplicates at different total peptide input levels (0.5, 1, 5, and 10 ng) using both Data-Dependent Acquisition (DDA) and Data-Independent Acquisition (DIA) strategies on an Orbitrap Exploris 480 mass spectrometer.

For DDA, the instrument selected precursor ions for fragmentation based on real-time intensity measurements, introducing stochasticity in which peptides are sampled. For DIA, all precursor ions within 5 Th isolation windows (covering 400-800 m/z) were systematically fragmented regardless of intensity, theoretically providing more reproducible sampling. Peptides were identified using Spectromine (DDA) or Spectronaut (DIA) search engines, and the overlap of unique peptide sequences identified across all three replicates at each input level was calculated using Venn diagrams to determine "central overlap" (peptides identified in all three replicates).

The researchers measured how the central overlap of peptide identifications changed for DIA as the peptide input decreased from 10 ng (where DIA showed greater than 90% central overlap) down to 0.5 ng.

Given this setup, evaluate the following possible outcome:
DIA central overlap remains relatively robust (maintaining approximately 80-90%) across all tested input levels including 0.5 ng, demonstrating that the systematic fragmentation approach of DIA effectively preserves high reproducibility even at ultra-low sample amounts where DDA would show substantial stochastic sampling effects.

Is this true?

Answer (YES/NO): NO